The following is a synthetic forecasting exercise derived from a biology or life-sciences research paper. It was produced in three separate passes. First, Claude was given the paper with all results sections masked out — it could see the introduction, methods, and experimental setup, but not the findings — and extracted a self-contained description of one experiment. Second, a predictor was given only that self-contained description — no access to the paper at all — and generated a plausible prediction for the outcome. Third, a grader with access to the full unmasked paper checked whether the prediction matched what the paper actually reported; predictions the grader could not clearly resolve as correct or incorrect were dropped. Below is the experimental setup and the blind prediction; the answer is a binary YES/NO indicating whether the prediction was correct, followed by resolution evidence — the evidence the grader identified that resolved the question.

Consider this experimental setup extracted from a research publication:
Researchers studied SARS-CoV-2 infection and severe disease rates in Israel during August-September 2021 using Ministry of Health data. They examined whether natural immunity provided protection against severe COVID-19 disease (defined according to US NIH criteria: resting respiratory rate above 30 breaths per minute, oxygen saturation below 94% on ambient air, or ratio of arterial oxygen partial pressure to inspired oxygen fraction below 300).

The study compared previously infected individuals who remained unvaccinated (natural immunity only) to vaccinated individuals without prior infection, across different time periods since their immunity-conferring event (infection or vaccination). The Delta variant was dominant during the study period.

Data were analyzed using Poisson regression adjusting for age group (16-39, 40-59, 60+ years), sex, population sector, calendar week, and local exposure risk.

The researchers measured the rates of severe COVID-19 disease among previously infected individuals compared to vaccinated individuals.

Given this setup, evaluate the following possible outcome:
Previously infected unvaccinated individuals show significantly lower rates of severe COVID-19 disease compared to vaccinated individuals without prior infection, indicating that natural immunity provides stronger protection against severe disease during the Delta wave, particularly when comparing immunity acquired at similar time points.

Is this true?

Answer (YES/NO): NO